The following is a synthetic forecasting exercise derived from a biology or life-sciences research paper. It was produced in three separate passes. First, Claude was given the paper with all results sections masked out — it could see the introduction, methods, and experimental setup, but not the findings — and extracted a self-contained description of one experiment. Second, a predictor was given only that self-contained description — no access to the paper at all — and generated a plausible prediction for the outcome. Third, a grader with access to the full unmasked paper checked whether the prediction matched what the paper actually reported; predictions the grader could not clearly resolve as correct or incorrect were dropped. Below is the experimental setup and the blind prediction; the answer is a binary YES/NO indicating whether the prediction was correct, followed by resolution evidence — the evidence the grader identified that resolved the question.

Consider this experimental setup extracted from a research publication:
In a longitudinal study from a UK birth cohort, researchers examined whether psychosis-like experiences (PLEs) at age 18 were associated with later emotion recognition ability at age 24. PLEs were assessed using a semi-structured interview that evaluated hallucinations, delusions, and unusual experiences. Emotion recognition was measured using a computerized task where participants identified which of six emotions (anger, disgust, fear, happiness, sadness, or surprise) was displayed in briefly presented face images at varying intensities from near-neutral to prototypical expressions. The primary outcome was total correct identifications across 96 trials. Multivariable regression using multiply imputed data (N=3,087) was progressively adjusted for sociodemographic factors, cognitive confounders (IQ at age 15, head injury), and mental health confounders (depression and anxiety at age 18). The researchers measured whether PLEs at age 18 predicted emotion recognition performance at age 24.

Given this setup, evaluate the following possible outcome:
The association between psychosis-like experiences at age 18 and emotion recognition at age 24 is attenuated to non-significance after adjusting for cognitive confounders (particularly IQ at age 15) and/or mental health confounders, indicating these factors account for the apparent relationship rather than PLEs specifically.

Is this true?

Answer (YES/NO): NO